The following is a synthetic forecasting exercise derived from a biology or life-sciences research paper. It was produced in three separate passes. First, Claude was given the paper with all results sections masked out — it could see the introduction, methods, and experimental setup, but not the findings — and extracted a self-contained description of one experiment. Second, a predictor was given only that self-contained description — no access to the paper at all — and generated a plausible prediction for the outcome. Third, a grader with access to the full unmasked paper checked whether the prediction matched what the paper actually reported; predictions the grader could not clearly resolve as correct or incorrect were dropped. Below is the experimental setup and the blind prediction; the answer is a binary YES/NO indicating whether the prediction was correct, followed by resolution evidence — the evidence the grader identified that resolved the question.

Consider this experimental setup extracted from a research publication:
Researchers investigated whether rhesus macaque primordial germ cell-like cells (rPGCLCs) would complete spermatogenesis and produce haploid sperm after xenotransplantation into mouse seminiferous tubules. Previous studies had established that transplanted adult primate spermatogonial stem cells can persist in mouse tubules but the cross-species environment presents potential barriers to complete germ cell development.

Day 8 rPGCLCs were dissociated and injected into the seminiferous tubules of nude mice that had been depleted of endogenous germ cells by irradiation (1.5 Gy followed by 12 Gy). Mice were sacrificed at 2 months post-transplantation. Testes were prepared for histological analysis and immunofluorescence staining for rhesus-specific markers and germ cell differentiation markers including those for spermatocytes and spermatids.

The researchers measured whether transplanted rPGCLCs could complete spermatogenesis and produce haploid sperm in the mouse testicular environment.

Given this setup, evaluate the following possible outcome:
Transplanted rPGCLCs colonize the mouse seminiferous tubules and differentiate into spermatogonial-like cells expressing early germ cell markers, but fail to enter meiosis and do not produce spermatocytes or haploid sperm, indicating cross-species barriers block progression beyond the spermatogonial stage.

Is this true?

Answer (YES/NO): NO